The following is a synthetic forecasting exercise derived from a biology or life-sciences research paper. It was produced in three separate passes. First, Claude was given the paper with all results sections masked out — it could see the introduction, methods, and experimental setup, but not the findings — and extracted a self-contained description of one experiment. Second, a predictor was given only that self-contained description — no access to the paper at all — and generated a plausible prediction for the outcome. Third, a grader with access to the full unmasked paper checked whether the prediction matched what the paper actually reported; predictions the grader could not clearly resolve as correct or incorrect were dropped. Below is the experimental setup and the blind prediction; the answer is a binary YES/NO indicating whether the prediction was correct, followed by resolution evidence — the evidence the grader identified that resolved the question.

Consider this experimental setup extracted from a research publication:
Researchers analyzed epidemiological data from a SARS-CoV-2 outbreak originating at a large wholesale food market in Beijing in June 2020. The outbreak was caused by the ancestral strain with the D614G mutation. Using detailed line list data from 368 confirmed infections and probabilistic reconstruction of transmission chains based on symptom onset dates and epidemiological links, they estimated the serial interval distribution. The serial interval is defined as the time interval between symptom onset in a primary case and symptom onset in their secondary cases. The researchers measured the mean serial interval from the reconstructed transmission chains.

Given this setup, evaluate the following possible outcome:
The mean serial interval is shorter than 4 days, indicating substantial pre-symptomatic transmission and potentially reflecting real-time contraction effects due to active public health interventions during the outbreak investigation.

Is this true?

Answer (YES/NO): YES